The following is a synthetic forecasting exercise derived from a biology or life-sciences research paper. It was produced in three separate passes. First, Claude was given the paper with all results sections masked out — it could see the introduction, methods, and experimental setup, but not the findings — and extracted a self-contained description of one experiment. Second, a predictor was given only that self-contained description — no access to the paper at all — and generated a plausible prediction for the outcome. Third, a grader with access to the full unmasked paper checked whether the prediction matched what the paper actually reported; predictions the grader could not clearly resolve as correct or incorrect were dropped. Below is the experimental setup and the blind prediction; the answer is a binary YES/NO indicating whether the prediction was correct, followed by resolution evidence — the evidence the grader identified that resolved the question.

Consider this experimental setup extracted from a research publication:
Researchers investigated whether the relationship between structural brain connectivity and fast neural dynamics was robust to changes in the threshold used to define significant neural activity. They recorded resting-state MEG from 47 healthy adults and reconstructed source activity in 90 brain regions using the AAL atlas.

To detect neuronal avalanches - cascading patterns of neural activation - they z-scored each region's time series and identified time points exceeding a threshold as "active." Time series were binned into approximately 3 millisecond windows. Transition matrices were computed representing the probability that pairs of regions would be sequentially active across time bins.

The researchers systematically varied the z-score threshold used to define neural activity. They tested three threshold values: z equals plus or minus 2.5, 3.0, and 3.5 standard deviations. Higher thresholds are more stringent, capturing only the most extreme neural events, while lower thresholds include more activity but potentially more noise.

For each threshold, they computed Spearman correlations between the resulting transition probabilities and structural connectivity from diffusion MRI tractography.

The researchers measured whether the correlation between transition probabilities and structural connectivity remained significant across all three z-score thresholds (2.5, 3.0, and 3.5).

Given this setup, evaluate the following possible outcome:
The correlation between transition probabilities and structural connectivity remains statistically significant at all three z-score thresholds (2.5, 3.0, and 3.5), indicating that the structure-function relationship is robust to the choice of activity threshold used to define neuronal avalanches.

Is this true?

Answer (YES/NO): YES